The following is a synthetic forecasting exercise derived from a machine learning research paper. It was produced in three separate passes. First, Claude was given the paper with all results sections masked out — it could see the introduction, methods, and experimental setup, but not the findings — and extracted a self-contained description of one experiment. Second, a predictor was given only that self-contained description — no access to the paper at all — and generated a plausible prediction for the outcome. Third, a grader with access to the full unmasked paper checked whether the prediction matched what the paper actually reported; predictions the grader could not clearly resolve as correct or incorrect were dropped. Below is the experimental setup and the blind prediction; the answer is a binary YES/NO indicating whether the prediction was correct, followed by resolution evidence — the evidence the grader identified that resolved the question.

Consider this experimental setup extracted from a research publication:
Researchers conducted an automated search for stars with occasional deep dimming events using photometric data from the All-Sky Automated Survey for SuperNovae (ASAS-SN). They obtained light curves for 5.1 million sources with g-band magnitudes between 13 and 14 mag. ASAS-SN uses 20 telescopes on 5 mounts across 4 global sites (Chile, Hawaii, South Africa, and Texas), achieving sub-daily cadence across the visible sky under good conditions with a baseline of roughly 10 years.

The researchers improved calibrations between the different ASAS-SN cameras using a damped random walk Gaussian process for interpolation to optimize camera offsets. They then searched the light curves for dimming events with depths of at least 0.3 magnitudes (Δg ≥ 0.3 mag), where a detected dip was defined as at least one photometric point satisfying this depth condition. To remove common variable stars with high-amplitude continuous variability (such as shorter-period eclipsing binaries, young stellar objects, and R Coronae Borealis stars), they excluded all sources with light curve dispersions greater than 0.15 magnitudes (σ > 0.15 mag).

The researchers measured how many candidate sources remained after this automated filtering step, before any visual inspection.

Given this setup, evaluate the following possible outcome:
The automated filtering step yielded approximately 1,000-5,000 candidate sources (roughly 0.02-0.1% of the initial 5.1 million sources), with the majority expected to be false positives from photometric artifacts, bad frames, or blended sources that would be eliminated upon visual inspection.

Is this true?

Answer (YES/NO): NO